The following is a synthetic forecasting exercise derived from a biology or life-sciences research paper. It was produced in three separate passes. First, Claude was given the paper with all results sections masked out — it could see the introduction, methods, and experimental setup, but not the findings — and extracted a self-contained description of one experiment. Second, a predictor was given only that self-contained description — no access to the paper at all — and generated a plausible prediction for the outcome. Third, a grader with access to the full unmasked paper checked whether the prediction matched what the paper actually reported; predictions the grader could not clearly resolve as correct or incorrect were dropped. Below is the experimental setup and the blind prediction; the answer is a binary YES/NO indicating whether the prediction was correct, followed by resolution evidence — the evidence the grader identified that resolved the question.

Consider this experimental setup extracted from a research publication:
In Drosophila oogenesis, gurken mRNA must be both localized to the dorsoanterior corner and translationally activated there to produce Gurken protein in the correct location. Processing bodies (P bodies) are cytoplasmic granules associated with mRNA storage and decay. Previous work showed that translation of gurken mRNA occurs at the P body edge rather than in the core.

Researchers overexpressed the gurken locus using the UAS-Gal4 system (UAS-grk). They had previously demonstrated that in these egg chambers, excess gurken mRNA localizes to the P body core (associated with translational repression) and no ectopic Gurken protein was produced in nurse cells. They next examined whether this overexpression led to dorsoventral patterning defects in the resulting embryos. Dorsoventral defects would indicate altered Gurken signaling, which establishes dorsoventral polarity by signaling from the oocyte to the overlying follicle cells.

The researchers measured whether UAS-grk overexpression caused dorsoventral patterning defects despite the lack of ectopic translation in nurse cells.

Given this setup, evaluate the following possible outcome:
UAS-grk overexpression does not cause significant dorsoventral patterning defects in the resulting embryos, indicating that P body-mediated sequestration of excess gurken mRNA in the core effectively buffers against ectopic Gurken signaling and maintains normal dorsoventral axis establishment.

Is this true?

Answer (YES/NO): NO